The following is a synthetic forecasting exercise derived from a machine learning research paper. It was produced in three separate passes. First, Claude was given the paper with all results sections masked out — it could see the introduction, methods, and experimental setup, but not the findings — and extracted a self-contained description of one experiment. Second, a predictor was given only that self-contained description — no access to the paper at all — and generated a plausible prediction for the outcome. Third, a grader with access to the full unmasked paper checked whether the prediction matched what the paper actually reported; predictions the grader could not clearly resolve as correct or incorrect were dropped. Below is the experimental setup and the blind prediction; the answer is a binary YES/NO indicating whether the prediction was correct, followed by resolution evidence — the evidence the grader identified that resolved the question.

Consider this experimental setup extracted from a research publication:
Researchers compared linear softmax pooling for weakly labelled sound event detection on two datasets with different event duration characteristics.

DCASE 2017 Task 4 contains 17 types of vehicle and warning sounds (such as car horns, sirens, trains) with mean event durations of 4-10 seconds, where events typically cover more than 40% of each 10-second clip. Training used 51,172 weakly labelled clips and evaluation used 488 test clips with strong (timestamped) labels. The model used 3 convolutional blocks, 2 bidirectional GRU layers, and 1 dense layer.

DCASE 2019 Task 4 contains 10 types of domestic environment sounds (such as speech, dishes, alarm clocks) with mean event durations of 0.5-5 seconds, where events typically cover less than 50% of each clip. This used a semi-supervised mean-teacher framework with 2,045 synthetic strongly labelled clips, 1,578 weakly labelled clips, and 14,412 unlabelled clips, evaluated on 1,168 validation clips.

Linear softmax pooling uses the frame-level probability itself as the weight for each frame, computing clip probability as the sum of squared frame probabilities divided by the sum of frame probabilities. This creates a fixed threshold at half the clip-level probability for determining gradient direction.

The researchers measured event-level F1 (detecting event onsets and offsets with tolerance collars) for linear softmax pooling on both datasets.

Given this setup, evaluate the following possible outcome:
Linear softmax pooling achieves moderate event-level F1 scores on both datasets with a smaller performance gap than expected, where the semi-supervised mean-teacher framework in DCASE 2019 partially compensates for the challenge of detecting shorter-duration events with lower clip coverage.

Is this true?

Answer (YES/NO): NO